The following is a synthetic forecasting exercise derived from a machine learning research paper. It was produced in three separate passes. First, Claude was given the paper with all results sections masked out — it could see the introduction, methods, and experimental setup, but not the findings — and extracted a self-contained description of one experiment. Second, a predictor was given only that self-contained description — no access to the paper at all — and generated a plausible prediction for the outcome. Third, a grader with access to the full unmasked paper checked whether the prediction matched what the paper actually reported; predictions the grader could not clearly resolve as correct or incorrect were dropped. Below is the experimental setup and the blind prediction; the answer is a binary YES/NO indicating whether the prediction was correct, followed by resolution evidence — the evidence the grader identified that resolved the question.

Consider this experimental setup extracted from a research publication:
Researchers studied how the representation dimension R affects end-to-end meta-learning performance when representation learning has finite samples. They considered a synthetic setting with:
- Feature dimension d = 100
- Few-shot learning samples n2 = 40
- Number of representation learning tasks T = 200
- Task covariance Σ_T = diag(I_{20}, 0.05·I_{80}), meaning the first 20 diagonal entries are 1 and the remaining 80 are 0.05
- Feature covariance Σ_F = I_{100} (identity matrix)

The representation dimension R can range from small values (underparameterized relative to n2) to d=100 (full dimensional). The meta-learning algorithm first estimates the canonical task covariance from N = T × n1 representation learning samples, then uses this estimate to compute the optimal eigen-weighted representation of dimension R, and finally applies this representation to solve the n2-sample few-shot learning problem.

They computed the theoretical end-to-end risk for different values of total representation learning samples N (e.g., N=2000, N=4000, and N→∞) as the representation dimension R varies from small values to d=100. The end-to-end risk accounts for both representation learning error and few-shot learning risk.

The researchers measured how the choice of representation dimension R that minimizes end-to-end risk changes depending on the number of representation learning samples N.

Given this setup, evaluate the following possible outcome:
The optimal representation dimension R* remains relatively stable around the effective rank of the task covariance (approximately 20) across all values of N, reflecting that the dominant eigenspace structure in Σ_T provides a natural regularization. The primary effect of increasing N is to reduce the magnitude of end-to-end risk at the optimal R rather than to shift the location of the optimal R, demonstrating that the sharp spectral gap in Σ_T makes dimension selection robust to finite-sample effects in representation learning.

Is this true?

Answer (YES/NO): NO